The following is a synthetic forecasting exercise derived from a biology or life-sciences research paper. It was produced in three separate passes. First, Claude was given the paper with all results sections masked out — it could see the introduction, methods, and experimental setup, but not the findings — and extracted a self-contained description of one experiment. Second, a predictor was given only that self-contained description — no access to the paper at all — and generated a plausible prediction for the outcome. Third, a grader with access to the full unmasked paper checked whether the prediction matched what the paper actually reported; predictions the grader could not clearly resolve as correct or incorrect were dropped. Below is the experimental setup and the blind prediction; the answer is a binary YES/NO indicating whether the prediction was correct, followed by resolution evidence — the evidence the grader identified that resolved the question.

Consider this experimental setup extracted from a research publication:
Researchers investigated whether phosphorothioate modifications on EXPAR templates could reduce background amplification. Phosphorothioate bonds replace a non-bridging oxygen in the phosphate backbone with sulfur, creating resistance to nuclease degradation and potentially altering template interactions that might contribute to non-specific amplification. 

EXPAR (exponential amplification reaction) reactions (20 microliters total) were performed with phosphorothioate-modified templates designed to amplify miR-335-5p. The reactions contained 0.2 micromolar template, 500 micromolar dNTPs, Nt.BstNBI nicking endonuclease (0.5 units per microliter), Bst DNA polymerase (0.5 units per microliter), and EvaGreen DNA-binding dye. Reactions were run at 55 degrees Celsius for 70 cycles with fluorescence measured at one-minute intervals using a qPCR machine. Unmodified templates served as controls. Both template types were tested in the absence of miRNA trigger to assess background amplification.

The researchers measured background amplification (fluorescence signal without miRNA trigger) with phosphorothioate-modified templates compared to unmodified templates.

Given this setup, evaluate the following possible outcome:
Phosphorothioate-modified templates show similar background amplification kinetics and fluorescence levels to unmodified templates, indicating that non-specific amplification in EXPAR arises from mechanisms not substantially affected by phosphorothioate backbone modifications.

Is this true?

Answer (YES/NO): NO